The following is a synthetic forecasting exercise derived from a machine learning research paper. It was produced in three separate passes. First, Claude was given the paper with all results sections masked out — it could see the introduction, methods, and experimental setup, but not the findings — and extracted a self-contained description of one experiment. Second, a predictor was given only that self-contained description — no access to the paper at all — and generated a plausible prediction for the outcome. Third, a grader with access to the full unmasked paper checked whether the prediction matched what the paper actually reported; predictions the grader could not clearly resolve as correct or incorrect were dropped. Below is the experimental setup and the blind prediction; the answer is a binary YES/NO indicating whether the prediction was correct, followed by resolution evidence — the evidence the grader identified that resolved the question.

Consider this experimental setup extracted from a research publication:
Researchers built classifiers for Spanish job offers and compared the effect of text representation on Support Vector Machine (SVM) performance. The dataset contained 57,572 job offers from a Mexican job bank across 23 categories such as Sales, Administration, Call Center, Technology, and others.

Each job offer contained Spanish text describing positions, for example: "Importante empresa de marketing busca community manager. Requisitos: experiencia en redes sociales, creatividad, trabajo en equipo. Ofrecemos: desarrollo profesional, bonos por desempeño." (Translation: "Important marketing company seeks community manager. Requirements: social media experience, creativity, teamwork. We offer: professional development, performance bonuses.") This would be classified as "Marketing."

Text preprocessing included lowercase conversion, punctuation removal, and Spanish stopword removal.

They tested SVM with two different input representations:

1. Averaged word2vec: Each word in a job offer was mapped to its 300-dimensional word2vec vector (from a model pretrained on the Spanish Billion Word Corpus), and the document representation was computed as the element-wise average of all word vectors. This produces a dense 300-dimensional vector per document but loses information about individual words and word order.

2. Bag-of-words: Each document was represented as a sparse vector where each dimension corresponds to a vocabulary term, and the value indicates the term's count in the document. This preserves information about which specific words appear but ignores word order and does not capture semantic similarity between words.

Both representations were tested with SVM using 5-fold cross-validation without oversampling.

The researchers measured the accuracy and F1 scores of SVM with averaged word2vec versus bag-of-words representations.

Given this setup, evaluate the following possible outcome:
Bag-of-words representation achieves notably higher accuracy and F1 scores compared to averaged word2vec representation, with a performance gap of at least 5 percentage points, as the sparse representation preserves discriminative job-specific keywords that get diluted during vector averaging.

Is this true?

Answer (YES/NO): NO